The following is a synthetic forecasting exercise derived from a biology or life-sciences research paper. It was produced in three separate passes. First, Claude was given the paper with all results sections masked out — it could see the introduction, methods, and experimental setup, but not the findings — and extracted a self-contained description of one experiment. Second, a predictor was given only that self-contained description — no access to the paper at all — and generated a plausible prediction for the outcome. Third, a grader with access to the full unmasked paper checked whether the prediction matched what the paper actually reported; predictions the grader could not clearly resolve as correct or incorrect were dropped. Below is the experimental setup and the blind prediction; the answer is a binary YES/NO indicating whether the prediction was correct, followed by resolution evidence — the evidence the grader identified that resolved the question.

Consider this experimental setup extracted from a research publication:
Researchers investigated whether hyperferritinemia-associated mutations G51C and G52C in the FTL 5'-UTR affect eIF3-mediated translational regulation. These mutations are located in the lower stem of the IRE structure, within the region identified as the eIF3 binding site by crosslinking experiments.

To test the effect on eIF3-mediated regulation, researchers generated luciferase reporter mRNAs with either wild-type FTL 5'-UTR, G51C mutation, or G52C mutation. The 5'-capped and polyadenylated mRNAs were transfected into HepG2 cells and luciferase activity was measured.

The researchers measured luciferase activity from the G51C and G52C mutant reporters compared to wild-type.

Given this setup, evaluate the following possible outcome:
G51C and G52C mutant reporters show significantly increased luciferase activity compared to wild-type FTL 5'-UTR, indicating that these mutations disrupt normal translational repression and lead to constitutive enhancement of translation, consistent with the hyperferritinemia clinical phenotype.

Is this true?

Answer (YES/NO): YES